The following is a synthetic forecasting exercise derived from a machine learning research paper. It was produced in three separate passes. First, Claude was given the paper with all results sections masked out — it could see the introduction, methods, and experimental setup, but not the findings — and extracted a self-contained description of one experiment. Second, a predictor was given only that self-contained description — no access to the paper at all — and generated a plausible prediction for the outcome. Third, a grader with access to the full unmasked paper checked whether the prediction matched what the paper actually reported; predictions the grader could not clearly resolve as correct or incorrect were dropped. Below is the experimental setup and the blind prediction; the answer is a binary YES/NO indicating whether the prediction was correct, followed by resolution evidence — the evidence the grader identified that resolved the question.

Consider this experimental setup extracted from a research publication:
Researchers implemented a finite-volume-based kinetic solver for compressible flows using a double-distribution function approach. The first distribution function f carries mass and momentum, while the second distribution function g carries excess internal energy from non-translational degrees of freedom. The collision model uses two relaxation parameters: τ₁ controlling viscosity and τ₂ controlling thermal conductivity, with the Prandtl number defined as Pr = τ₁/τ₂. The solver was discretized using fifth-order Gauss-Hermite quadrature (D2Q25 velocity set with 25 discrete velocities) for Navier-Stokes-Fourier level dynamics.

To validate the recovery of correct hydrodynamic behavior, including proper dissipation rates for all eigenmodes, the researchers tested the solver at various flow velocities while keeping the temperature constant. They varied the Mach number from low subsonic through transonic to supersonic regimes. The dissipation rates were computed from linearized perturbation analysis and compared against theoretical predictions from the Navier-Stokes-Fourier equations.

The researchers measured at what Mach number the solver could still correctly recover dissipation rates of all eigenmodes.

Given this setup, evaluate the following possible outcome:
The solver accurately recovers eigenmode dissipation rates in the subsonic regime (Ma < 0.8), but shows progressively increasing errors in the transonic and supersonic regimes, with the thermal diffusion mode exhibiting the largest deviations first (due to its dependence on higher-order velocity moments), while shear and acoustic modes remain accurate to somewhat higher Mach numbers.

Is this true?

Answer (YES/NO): NO